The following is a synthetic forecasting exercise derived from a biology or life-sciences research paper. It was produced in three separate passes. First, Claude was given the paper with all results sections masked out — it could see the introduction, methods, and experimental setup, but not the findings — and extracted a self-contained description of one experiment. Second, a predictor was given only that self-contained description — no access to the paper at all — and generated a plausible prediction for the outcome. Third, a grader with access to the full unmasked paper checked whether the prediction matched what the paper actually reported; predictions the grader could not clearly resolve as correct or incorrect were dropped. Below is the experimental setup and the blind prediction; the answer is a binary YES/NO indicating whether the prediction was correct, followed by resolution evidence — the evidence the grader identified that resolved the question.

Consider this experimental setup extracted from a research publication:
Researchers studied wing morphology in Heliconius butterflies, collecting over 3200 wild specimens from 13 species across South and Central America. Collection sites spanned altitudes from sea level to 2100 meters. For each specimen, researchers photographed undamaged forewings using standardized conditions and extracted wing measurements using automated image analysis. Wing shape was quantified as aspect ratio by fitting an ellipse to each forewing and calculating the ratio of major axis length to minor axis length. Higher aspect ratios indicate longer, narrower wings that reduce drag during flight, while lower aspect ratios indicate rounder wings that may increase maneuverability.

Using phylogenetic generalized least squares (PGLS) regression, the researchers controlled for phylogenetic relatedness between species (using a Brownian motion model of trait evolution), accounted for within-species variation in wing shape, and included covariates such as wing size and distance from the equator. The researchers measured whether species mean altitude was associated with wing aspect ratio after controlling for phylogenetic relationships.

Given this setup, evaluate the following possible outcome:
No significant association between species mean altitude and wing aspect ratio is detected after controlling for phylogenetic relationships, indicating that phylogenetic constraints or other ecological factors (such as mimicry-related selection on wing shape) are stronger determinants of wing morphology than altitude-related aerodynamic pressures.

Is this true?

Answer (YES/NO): NO